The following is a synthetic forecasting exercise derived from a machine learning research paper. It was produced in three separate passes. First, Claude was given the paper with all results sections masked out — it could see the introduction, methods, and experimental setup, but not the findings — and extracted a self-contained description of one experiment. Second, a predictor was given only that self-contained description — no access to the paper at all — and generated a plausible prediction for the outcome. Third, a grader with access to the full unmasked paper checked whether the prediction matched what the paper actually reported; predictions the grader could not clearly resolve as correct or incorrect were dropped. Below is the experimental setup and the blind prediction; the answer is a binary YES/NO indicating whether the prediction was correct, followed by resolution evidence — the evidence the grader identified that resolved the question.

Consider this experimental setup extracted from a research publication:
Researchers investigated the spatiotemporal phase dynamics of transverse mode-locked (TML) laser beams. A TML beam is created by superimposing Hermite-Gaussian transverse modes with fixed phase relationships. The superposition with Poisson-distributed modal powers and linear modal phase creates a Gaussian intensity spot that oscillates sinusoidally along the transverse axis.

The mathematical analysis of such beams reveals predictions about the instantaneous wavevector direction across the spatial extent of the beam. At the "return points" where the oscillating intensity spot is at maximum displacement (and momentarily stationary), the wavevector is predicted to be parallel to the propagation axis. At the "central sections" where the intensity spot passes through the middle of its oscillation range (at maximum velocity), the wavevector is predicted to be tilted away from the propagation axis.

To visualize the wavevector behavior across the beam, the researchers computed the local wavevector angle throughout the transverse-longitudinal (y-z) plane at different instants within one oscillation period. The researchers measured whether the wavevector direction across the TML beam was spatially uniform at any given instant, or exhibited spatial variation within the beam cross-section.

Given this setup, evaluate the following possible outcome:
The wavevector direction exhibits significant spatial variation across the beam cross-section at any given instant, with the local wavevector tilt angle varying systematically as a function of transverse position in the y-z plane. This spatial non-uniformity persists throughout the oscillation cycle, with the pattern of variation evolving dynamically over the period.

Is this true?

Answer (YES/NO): NO